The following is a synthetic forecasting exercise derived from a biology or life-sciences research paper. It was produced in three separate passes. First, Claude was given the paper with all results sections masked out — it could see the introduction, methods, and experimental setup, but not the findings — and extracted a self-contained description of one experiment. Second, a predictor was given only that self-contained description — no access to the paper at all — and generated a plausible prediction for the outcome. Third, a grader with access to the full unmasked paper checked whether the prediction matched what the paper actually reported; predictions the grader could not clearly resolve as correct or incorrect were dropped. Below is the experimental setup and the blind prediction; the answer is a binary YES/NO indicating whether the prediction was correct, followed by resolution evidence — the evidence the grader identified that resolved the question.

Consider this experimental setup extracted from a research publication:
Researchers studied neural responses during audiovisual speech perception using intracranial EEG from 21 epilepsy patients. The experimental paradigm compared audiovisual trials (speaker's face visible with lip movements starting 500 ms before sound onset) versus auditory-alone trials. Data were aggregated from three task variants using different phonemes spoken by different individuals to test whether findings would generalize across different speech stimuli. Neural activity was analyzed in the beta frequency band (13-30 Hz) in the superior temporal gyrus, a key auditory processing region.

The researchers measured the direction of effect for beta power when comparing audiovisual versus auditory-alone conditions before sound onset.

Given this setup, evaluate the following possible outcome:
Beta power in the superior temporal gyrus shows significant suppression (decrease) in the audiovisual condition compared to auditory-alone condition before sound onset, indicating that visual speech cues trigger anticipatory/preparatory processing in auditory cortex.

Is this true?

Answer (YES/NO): YES